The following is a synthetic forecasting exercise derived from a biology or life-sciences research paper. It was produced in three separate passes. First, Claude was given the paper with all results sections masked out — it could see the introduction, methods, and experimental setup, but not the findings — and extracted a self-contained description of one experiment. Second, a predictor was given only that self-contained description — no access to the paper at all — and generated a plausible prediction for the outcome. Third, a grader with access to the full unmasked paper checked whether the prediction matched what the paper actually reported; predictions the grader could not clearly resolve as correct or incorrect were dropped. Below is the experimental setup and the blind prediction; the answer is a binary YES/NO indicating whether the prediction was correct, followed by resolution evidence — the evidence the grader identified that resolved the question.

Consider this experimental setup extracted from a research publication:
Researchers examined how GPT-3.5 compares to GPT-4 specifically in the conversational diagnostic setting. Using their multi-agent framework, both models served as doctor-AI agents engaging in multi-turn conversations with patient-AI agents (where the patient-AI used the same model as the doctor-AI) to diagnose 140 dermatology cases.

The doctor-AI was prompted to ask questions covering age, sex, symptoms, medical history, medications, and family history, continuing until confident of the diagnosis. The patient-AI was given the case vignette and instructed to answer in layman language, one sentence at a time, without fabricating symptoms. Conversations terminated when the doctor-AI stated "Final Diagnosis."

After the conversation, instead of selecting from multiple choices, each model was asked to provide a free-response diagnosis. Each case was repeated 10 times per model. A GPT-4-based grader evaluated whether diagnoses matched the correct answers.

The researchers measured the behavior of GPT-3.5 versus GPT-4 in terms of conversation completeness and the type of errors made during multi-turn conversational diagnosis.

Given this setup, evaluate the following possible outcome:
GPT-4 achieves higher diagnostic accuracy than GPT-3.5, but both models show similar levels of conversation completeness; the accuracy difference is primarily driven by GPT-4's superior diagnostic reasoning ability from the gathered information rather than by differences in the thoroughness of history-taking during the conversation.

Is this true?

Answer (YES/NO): NO